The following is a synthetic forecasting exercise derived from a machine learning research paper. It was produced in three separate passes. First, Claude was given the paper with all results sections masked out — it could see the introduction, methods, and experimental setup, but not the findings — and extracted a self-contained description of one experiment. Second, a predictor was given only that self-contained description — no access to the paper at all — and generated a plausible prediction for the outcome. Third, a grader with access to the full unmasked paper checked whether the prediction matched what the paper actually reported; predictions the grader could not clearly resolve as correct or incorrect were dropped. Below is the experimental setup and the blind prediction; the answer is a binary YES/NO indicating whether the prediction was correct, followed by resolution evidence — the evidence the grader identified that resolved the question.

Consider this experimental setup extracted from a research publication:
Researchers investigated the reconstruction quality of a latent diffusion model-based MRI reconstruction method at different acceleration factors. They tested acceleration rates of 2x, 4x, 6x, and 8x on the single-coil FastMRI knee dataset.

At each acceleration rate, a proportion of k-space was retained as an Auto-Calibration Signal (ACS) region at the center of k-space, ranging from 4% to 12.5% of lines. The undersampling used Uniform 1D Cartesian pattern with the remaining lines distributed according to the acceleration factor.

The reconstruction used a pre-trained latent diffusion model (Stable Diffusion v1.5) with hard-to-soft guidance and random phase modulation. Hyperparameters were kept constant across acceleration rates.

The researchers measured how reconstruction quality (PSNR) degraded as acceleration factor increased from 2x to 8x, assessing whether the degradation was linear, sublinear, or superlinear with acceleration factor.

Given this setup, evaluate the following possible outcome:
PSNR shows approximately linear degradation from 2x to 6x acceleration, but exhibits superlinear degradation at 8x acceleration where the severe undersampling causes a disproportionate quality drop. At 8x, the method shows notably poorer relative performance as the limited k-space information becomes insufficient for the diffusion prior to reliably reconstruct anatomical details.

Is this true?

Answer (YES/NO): NO